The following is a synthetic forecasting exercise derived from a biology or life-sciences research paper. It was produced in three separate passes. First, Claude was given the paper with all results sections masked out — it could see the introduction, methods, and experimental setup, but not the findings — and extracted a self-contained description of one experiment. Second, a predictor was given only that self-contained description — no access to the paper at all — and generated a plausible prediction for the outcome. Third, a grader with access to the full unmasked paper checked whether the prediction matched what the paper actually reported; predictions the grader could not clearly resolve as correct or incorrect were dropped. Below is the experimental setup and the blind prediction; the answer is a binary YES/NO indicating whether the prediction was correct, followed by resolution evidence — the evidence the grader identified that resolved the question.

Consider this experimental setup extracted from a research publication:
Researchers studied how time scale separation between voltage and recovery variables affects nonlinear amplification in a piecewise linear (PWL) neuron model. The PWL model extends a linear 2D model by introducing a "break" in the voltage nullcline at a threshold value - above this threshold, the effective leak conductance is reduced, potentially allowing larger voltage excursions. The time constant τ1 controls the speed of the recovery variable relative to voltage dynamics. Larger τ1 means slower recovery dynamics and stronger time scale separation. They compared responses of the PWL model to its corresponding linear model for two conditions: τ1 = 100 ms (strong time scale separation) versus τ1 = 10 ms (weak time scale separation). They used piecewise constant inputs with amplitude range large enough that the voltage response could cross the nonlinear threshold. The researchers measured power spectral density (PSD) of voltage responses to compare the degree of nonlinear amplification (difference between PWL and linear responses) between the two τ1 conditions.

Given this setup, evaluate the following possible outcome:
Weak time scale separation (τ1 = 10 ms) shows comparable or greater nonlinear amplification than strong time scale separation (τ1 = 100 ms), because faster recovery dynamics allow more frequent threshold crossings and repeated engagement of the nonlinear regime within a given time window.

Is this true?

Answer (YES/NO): NO